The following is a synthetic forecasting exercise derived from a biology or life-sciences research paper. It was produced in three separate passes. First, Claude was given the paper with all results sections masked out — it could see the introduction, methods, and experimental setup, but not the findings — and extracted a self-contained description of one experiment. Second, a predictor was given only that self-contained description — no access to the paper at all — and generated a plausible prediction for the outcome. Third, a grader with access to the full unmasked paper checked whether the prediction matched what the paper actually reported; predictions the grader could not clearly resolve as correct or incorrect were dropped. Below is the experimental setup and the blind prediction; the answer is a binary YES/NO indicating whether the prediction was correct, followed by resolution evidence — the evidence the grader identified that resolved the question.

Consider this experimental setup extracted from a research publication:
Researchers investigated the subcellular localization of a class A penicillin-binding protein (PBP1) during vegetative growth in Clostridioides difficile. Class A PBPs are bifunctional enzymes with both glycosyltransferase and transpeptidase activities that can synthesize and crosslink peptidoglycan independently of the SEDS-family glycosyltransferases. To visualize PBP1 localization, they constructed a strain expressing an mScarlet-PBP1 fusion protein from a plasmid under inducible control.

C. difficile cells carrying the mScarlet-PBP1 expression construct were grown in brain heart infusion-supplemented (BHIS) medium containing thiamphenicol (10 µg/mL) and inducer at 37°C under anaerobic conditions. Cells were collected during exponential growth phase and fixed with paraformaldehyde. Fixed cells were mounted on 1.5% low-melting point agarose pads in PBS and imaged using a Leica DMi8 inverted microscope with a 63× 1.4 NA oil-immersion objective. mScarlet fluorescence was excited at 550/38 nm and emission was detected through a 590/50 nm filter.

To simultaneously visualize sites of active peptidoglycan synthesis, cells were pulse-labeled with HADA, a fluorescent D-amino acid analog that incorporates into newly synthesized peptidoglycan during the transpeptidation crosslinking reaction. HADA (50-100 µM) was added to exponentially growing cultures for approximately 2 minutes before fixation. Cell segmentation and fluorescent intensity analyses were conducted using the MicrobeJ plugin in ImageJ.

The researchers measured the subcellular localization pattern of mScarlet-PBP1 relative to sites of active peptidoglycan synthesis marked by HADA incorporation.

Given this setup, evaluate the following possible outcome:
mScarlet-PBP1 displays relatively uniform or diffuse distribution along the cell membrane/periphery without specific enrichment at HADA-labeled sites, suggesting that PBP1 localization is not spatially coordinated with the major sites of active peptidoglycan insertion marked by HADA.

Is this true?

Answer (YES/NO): NO